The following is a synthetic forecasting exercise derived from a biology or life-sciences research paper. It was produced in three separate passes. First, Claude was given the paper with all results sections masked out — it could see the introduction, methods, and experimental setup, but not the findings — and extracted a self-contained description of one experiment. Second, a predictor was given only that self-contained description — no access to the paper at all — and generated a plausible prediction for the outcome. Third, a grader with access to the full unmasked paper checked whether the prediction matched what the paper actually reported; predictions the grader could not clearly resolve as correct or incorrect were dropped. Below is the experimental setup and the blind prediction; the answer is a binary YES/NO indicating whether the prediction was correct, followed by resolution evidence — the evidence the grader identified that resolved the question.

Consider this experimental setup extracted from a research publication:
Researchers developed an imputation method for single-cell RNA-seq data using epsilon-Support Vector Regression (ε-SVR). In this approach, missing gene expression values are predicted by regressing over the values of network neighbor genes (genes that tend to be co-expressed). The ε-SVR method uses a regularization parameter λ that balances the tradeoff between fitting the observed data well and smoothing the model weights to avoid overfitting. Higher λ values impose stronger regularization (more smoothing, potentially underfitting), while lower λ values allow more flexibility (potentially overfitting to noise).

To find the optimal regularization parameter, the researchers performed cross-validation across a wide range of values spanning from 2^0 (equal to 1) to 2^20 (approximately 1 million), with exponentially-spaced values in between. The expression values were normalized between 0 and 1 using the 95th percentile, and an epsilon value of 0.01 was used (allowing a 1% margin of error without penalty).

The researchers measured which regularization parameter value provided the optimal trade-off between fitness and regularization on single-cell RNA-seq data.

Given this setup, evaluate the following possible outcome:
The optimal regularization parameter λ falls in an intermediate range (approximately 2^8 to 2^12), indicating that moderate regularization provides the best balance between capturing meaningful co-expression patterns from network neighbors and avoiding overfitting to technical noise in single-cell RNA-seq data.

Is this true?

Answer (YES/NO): YES